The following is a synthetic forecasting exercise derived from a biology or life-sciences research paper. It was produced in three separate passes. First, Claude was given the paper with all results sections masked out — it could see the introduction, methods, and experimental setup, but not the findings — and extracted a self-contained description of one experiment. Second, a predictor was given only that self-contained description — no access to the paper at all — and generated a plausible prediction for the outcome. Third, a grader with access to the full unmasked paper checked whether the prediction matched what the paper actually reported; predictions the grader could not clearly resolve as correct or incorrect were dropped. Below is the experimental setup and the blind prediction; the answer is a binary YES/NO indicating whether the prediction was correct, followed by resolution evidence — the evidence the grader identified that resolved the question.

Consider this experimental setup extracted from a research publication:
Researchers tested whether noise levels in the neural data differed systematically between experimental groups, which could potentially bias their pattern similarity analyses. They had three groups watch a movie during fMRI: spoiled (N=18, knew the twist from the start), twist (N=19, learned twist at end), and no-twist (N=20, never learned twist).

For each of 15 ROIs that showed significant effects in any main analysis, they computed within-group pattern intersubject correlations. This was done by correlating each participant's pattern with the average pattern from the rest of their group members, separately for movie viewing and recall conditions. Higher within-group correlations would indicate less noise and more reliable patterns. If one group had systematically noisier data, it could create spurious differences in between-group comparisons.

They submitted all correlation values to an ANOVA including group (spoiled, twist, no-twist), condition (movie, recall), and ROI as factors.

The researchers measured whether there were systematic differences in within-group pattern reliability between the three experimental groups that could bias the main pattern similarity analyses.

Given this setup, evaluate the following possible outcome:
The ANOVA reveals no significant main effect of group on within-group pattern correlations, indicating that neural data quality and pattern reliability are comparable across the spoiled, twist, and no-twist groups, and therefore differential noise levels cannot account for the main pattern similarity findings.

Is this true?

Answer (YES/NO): YES